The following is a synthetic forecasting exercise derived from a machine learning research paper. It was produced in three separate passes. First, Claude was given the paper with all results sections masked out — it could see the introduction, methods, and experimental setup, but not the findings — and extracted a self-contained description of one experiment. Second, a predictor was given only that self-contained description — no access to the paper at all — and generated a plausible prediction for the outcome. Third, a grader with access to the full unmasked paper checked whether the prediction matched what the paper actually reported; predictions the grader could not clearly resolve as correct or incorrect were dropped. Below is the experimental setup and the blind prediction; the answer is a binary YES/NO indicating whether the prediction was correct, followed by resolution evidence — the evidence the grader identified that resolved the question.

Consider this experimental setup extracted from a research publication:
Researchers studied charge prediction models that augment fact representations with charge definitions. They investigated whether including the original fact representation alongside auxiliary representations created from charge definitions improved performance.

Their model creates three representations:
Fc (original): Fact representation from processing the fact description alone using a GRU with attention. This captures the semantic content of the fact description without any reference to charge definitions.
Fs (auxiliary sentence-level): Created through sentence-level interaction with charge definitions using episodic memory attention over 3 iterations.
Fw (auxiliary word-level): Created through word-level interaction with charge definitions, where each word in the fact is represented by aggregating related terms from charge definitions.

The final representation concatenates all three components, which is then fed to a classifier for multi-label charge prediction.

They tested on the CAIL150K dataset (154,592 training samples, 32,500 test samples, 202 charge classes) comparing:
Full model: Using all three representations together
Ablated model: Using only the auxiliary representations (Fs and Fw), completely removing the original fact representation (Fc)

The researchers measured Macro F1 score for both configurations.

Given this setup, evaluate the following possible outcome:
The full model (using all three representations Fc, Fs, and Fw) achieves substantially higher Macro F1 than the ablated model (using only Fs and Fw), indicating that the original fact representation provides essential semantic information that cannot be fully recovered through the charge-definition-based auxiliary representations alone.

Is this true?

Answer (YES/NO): NO